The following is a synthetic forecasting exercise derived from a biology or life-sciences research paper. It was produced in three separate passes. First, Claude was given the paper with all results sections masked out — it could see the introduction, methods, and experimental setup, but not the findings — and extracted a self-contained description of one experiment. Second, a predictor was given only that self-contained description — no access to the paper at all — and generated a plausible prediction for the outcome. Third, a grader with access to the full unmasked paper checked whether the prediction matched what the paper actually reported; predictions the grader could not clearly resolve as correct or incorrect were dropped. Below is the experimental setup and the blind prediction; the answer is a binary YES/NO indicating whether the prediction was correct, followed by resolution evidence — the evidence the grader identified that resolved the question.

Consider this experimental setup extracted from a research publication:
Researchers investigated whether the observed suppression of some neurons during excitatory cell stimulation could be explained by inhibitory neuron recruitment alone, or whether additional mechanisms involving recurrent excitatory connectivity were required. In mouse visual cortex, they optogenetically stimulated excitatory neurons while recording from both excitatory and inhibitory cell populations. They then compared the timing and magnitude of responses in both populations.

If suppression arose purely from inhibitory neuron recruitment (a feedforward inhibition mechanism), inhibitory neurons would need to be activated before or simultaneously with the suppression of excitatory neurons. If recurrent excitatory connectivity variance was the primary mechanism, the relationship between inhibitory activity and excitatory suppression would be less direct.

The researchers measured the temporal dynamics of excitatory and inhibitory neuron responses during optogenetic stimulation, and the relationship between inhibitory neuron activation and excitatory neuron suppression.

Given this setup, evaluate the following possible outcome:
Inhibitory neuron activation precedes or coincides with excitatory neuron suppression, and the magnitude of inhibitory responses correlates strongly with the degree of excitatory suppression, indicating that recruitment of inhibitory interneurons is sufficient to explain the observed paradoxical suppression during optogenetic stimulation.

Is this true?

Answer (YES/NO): NO